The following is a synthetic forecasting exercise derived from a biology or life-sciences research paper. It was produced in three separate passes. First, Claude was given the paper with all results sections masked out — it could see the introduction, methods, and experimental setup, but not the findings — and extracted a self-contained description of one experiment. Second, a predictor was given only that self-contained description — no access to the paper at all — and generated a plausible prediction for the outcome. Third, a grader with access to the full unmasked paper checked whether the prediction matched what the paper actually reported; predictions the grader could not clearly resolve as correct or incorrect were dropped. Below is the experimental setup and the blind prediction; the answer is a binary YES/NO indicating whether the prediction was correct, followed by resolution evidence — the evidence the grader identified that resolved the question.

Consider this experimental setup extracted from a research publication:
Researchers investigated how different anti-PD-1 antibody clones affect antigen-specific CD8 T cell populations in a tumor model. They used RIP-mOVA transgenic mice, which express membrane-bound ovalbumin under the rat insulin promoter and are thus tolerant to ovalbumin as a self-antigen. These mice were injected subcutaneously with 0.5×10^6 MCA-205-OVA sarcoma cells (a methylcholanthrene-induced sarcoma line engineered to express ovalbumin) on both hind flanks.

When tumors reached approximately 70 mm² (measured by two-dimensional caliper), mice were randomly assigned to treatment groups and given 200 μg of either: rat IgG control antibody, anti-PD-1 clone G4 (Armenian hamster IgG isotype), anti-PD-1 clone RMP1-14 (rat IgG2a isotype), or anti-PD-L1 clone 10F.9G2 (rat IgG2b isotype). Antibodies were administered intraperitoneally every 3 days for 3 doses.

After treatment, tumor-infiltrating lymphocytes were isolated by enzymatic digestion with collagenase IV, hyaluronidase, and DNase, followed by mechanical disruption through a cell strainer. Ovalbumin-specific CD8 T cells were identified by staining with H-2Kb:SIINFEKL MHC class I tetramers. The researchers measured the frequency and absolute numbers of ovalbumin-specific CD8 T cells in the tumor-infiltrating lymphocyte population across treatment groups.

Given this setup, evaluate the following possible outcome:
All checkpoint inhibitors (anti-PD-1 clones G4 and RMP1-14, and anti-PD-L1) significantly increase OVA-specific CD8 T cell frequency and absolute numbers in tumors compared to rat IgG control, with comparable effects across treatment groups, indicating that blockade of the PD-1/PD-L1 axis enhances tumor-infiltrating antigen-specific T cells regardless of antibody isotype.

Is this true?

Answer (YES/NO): NO